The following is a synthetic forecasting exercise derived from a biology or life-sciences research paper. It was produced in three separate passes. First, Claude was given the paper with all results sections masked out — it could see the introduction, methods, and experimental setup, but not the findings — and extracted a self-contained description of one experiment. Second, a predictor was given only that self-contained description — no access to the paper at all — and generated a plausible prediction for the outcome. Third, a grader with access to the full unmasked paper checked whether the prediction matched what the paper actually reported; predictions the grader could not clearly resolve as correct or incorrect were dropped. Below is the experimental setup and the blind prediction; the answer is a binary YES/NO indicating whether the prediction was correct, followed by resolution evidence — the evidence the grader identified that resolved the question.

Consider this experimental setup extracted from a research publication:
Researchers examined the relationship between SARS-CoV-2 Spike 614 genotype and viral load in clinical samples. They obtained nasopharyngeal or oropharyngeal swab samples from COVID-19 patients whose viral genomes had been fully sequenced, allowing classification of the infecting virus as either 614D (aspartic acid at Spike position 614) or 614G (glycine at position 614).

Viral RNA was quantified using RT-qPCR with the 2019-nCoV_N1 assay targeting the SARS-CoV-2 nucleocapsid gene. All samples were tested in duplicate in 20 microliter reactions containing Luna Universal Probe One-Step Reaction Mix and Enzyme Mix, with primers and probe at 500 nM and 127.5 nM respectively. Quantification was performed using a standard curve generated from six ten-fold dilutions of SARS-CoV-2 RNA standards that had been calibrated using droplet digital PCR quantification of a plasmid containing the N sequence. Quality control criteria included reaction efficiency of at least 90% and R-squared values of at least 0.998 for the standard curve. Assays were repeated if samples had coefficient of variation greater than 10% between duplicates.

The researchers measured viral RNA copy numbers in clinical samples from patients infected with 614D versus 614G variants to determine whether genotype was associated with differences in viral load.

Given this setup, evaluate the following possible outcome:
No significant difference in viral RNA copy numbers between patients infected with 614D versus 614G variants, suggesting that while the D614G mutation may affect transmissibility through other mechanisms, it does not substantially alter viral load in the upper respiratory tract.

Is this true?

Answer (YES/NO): NO